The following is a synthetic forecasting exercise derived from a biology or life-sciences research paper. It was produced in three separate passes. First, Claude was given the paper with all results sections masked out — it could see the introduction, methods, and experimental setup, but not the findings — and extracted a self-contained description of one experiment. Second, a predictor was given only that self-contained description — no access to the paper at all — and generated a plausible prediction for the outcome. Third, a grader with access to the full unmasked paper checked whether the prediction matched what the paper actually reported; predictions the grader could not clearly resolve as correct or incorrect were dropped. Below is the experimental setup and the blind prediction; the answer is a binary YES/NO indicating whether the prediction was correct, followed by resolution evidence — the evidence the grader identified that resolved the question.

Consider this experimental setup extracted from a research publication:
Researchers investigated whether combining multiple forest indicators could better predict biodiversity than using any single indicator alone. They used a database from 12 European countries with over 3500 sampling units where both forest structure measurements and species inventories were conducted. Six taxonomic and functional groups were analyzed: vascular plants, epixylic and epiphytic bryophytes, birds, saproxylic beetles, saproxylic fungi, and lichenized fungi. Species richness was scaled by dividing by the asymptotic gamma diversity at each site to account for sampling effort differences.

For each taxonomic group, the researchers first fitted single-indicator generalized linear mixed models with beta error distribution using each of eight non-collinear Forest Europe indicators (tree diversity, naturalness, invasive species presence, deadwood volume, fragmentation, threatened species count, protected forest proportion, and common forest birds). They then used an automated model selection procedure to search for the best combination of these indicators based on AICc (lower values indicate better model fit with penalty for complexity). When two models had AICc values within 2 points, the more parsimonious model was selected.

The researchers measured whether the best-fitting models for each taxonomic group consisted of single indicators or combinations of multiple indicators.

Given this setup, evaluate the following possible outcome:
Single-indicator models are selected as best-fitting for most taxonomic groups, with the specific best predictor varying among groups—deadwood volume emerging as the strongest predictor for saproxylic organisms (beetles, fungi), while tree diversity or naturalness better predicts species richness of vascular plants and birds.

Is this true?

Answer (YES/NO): NO